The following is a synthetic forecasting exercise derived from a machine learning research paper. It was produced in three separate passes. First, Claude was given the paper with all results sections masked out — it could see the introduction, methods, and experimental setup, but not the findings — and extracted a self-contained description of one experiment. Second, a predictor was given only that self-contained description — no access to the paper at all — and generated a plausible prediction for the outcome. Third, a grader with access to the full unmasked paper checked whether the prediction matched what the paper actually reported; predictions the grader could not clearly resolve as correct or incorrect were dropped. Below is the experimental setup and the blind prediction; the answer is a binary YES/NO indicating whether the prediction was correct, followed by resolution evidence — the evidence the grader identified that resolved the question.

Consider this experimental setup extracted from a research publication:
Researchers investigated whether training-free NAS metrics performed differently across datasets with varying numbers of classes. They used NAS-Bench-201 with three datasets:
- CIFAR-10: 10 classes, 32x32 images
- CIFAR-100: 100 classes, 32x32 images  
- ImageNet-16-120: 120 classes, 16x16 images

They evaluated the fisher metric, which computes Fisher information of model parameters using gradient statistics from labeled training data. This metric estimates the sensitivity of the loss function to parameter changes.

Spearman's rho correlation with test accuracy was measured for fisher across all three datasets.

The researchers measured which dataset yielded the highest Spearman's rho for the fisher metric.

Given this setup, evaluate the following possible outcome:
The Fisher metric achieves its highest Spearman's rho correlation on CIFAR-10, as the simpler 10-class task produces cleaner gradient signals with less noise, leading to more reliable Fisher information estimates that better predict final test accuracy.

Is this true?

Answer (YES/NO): NO